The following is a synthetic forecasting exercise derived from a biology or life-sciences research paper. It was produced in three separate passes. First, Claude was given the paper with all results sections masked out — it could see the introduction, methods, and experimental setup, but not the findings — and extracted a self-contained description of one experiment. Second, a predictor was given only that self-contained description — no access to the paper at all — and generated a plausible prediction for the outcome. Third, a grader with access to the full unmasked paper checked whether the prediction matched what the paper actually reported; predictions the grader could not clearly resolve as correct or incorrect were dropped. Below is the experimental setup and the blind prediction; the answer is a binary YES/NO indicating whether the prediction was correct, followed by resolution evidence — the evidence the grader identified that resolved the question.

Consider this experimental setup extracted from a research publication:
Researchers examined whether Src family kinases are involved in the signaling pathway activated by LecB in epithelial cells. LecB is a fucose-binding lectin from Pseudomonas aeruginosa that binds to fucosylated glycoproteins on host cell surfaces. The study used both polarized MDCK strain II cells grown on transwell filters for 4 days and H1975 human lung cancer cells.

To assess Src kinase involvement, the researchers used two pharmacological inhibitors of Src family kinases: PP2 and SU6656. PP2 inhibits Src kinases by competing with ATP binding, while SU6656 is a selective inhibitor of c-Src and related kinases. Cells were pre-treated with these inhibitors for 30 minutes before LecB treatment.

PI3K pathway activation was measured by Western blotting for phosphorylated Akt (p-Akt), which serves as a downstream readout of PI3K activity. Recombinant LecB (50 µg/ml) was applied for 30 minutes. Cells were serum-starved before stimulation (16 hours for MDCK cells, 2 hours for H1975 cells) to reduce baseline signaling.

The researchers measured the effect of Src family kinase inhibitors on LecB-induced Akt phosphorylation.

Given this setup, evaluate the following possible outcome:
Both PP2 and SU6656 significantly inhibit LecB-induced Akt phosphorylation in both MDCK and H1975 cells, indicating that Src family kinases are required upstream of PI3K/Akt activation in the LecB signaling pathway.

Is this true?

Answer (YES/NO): NO